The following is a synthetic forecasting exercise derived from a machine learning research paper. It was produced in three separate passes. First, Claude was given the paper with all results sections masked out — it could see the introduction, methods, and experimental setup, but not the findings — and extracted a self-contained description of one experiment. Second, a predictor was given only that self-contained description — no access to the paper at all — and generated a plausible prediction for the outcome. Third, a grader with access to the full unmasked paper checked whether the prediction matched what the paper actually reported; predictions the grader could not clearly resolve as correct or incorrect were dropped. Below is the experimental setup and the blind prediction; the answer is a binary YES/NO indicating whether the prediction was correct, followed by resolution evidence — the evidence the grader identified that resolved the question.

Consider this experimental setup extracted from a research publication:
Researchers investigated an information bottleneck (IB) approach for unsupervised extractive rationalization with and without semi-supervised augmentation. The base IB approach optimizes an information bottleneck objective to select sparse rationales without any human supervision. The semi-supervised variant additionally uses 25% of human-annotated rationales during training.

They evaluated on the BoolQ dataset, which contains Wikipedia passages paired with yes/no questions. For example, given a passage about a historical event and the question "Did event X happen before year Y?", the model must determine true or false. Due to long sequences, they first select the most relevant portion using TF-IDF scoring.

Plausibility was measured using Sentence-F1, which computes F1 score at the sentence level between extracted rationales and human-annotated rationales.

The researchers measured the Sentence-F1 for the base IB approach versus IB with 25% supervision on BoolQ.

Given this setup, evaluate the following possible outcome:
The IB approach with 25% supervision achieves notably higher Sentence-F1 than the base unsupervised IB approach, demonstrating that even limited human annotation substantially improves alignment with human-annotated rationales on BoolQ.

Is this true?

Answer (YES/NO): NO